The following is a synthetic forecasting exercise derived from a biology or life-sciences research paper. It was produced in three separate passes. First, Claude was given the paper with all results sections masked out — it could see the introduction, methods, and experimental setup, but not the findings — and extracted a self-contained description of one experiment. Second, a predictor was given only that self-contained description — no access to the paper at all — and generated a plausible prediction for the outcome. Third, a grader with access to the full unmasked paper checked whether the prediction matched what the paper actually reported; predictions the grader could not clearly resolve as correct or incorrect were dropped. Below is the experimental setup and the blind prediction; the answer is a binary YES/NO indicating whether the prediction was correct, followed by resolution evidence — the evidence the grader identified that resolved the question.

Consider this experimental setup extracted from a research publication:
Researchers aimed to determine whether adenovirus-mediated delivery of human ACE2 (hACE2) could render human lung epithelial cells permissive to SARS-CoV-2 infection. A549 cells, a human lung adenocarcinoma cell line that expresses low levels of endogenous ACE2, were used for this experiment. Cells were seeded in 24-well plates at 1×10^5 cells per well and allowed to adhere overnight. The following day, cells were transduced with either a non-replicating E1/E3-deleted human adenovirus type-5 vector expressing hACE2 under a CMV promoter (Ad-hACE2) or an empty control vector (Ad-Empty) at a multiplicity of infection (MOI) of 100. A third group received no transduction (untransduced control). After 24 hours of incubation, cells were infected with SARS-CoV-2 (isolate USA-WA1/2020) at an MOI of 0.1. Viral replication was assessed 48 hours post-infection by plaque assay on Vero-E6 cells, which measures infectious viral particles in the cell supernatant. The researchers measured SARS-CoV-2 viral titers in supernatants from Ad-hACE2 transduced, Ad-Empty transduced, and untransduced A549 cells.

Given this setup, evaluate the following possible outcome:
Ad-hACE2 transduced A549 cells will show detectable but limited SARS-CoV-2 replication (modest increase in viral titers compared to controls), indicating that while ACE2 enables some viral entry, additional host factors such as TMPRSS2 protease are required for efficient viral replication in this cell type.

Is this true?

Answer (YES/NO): NO